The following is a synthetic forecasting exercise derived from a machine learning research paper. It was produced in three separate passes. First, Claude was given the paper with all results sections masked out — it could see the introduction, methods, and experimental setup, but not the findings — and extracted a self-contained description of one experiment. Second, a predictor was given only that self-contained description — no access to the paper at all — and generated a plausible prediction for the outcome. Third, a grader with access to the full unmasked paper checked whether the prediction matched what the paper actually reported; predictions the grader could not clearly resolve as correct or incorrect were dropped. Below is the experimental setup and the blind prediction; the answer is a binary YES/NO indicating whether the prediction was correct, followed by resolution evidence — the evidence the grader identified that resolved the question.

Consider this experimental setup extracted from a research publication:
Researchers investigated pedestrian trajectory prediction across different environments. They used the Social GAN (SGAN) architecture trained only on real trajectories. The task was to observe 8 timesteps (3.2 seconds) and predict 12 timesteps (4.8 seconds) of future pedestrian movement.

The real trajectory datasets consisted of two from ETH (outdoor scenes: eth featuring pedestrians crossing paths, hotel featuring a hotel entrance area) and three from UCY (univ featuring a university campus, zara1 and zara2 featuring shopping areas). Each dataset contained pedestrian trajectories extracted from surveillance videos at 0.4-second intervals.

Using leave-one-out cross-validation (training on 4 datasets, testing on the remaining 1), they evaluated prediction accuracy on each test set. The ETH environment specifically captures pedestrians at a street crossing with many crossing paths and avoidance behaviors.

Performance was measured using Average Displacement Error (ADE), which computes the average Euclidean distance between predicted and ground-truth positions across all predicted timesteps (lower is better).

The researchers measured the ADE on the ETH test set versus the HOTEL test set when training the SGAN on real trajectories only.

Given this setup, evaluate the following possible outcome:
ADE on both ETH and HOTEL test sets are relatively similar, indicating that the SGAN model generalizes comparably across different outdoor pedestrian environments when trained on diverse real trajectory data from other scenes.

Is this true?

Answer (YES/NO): NO